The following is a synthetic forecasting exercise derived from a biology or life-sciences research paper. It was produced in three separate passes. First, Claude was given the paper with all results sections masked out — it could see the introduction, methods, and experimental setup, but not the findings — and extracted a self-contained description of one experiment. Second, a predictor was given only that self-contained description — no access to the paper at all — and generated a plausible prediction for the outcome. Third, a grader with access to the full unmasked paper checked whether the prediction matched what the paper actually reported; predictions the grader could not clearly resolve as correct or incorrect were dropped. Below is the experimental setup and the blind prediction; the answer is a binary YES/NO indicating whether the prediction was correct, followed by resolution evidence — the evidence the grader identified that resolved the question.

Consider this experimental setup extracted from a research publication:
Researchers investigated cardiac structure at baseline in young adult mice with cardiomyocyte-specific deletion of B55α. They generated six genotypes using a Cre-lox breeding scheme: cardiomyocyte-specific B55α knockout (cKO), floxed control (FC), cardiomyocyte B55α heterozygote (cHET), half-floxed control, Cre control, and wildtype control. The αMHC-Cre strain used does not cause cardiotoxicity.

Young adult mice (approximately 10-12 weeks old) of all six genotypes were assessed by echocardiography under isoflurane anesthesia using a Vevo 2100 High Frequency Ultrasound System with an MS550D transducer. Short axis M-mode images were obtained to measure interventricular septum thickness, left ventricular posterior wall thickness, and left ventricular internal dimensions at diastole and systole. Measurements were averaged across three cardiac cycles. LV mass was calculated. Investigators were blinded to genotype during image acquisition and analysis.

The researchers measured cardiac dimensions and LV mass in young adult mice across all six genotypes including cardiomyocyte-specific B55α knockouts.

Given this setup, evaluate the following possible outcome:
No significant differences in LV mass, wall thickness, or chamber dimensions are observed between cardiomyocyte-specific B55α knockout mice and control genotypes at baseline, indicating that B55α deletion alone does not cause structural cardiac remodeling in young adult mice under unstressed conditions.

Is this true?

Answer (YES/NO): YES